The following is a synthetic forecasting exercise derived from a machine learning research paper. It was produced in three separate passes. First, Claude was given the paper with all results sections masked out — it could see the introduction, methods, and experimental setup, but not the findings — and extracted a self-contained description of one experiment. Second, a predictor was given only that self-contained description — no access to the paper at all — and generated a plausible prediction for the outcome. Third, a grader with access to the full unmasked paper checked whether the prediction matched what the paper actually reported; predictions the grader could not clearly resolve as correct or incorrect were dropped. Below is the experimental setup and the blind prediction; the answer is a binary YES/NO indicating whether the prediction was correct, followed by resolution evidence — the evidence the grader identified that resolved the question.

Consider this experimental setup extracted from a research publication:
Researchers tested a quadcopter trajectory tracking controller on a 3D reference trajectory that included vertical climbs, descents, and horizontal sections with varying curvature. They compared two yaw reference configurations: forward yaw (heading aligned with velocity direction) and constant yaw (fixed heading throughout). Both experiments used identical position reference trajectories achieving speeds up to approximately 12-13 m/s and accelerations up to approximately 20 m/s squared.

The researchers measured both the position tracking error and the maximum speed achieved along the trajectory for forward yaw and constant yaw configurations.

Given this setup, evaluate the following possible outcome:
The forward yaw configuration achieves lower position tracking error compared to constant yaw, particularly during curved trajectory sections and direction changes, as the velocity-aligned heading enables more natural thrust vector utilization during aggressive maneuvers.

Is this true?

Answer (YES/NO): NO